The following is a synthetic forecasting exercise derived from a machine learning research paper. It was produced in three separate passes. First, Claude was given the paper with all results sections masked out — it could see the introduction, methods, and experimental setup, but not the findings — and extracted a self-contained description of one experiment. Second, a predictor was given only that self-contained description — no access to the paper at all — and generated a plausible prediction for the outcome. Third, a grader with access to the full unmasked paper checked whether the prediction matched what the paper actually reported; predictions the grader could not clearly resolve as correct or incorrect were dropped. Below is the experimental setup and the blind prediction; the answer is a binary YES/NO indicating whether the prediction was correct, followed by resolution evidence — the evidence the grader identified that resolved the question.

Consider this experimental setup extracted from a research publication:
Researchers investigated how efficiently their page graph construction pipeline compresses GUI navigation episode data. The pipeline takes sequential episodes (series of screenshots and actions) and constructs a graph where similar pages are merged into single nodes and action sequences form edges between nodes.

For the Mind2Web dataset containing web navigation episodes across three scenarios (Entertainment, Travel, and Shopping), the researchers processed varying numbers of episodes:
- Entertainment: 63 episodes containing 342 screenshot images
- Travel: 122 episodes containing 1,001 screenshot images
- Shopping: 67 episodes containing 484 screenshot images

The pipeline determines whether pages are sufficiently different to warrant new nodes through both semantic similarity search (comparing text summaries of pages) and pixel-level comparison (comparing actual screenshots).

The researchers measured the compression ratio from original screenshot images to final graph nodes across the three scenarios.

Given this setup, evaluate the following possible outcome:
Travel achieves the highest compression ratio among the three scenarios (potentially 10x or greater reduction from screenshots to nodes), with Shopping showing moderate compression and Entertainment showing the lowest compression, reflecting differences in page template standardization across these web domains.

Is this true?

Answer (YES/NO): NO